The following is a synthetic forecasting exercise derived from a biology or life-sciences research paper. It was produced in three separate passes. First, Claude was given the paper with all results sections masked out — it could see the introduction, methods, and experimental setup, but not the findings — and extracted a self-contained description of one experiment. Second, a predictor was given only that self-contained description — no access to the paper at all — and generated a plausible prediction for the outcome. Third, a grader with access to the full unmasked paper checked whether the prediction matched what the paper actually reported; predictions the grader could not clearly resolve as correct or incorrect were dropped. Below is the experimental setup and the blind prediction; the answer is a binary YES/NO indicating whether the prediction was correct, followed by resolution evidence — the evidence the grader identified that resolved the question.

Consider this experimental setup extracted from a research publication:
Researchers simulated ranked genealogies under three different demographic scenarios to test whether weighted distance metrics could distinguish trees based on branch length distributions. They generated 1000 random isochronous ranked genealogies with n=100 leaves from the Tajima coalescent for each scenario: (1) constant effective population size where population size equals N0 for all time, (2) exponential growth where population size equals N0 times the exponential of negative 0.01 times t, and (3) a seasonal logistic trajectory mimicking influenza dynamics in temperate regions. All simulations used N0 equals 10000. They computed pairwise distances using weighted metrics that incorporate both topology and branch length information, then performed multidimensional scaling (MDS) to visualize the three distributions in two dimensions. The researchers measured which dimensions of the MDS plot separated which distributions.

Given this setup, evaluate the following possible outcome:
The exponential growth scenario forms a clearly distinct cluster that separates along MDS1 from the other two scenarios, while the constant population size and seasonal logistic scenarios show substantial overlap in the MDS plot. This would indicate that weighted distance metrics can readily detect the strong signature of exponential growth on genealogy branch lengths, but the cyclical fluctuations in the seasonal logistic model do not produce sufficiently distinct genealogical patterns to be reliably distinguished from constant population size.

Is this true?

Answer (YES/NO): NO